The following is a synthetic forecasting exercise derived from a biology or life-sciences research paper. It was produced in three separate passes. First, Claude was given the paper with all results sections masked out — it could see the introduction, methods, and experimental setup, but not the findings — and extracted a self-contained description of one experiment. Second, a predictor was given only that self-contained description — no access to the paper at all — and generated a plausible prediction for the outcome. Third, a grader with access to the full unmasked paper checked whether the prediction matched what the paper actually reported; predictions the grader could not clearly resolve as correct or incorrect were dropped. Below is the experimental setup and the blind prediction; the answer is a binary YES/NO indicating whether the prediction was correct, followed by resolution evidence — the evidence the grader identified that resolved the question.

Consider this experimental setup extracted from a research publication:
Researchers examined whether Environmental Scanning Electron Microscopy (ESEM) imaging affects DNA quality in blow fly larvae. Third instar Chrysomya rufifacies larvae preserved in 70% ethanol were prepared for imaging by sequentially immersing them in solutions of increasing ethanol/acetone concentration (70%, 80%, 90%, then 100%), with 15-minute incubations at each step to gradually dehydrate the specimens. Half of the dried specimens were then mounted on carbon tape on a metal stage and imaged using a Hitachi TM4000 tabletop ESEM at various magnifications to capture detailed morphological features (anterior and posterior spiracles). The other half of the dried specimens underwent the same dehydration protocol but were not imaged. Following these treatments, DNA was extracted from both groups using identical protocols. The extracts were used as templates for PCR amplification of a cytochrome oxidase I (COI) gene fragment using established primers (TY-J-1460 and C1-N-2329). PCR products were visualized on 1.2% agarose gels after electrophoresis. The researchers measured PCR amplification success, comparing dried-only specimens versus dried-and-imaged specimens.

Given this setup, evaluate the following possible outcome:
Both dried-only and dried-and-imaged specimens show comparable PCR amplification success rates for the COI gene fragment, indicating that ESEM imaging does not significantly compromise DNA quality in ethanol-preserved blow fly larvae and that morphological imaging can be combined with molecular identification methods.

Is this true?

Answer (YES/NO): YES